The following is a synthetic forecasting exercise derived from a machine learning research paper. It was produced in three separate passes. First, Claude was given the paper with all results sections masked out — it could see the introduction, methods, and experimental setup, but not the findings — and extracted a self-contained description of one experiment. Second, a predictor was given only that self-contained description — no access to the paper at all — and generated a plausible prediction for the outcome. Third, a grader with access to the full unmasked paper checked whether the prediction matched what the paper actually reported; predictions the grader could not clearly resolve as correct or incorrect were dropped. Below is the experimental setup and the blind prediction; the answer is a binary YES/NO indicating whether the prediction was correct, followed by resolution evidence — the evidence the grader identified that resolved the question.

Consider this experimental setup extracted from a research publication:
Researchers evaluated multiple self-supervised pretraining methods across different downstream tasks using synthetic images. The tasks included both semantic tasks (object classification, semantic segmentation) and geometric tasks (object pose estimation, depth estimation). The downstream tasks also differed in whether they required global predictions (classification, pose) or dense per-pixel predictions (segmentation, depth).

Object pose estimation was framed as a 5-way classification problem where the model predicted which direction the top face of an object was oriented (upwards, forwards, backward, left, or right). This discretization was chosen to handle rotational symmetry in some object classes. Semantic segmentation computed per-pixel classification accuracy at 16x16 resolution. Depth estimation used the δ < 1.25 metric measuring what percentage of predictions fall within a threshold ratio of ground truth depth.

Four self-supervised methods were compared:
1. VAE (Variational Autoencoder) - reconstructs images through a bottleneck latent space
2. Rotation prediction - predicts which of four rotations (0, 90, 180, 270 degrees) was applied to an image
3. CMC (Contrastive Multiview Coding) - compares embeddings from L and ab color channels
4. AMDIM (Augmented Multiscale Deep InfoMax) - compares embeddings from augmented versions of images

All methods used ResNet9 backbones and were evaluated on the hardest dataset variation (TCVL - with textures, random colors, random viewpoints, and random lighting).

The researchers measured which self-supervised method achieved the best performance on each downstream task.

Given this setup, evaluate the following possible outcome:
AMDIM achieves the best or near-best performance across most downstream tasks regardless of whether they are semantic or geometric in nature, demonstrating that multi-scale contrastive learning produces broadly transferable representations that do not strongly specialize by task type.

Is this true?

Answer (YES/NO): NO